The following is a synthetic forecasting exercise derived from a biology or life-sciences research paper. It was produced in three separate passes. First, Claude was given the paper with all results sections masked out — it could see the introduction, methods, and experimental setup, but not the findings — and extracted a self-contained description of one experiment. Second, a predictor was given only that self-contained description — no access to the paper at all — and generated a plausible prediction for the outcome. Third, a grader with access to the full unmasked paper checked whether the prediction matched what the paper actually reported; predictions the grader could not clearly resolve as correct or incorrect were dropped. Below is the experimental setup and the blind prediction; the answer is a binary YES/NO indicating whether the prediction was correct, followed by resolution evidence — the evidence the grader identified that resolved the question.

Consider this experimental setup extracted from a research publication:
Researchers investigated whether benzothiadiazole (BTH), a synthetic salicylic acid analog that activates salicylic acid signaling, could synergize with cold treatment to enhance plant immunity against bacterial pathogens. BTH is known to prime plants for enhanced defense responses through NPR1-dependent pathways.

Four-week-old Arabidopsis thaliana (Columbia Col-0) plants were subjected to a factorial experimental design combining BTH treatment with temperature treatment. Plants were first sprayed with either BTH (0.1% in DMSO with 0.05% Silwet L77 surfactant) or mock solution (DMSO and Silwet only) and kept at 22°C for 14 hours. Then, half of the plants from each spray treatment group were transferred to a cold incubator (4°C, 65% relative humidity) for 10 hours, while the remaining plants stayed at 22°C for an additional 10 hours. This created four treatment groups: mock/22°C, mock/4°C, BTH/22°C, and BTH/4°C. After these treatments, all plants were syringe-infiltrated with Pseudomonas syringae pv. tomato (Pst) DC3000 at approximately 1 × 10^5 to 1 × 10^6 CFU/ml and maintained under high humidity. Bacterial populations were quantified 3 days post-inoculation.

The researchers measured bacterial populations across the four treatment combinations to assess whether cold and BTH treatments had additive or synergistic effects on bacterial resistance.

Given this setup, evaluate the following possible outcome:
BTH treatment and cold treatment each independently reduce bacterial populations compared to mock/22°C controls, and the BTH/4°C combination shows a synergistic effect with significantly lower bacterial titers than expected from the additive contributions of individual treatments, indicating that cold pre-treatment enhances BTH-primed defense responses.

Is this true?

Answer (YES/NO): YES